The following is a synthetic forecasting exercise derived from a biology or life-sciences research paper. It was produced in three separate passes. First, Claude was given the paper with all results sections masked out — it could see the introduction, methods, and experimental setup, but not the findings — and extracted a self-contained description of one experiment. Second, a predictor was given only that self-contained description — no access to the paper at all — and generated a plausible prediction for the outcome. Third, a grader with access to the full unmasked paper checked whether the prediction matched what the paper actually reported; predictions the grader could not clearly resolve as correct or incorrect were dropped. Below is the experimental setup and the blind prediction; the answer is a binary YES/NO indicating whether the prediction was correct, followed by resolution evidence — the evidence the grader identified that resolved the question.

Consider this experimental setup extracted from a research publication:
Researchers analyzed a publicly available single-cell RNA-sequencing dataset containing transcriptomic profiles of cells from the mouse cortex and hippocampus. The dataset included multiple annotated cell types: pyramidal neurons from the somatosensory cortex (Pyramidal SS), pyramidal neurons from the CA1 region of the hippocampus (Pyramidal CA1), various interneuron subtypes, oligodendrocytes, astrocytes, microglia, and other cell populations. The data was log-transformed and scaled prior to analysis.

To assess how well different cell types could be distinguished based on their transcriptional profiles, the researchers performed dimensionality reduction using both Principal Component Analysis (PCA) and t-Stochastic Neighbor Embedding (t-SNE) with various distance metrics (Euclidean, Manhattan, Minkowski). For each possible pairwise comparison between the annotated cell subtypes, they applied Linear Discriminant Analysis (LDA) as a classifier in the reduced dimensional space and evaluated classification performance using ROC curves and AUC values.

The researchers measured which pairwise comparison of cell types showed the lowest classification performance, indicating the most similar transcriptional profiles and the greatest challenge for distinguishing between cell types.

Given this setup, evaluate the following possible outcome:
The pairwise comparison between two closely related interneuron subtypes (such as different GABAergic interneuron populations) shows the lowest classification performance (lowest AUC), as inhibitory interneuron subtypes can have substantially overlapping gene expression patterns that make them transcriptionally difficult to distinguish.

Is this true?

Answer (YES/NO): NO